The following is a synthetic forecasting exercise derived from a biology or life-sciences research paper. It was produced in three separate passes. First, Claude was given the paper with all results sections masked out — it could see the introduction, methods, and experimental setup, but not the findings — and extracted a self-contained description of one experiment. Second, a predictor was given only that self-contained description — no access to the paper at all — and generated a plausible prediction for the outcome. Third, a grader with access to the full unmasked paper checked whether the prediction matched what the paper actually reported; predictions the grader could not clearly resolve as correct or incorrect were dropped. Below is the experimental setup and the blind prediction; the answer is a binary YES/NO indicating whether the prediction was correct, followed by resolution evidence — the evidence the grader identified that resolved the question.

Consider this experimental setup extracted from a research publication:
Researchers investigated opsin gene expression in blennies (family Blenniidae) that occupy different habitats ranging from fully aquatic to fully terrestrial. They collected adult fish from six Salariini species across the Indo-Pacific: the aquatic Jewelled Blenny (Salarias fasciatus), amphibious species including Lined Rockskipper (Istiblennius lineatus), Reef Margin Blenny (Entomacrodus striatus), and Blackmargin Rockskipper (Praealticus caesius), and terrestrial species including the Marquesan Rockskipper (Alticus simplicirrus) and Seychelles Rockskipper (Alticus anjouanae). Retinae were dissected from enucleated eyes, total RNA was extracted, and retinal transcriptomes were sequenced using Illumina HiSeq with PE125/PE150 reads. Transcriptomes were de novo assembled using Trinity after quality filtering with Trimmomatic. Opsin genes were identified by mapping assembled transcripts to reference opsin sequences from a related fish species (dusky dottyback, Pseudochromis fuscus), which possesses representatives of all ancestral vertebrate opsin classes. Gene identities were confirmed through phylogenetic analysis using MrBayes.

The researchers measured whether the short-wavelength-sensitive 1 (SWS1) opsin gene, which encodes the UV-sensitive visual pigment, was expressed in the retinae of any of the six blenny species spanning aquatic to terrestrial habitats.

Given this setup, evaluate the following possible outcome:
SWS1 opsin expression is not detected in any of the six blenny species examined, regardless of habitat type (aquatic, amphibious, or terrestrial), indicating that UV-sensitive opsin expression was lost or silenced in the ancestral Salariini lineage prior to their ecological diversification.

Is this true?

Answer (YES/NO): YES